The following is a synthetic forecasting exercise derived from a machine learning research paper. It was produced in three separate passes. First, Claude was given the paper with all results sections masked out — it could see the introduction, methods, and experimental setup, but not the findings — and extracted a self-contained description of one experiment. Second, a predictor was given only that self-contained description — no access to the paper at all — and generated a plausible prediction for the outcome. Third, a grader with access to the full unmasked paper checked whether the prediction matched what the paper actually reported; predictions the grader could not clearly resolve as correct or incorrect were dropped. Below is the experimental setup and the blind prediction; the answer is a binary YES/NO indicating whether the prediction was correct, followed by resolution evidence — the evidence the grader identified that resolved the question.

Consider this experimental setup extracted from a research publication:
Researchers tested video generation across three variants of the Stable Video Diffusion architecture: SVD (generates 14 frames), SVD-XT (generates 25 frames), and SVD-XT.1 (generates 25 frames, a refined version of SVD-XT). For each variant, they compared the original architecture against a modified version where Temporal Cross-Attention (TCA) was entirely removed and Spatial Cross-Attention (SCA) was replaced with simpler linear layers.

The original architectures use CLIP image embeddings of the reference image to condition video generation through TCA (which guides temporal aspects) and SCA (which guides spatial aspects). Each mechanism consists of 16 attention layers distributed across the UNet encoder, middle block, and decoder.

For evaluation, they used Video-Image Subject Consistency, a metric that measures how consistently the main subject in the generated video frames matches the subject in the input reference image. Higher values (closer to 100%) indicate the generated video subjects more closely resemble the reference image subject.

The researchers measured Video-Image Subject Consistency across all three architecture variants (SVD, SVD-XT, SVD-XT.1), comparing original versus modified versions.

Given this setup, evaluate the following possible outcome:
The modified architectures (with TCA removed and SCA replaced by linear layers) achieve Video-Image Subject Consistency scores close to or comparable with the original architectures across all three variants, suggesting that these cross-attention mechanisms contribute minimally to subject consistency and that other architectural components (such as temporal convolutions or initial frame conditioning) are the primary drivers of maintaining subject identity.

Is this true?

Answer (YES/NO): YES